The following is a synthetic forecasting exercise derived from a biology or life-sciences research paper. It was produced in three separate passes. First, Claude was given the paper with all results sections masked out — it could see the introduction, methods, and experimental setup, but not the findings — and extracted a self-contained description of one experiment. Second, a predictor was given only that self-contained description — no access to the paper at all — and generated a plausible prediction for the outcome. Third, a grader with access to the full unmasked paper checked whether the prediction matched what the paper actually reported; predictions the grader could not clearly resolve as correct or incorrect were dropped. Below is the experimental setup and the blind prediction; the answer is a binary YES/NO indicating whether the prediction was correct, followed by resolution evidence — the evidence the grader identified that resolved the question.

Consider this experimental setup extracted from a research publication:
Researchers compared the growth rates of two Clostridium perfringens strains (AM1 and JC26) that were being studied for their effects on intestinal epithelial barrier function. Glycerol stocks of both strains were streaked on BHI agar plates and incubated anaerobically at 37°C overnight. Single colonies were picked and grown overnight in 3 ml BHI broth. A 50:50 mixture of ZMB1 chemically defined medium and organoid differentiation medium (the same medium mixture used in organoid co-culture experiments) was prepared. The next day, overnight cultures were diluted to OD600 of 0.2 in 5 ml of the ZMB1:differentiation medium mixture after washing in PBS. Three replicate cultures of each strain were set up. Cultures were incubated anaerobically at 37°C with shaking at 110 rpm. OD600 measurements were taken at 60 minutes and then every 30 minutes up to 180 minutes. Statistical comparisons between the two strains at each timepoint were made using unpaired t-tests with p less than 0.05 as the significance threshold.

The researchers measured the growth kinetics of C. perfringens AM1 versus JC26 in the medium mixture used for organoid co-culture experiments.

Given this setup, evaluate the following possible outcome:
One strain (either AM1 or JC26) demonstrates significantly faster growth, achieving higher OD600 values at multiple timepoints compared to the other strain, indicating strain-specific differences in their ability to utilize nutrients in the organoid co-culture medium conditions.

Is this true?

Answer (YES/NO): YES